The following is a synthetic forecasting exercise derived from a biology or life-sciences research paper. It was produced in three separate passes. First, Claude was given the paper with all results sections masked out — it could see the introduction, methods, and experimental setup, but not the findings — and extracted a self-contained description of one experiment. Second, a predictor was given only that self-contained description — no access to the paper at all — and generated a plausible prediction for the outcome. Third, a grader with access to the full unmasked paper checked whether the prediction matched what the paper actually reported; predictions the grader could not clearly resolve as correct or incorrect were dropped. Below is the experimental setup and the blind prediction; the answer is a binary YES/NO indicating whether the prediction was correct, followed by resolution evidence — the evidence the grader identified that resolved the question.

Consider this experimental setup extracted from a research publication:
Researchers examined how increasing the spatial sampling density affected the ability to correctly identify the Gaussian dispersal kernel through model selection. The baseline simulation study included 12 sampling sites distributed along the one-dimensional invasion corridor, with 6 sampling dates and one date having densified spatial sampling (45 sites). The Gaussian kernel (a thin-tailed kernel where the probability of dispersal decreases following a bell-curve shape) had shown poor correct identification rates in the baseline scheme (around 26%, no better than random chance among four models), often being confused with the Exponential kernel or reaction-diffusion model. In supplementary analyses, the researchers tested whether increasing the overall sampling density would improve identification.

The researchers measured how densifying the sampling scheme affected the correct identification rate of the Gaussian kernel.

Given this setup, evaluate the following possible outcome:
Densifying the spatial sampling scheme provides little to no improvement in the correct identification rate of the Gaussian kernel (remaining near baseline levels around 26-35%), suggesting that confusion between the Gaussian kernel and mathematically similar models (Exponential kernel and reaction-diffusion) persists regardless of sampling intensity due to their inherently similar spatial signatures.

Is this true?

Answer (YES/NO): NO